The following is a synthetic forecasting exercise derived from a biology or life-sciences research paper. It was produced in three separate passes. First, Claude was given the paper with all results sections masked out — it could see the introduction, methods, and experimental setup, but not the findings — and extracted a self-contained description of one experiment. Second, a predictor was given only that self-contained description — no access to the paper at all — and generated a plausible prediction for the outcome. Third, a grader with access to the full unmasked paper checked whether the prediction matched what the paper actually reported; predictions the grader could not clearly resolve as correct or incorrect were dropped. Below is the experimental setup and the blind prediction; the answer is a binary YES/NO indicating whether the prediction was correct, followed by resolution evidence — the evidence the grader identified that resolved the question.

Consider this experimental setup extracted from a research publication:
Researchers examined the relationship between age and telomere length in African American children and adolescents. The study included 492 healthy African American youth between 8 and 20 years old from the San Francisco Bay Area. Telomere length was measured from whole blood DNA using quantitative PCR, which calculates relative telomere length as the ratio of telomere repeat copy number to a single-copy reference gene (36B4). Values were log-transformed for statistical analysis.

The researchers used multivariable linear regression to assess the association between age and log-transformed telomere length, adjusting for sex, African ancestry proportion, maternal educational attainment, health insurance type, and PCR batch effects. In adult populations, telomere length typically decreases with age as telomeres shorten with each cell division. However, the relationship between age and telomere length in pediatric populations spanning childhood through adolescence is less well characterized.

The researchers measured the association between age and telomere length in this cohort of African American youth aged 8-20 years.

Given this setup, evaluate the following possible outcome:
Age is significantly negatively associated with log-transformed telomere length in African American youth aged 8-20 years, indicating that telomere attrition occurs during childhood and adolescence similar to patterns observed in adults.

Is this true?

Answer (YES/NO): NO